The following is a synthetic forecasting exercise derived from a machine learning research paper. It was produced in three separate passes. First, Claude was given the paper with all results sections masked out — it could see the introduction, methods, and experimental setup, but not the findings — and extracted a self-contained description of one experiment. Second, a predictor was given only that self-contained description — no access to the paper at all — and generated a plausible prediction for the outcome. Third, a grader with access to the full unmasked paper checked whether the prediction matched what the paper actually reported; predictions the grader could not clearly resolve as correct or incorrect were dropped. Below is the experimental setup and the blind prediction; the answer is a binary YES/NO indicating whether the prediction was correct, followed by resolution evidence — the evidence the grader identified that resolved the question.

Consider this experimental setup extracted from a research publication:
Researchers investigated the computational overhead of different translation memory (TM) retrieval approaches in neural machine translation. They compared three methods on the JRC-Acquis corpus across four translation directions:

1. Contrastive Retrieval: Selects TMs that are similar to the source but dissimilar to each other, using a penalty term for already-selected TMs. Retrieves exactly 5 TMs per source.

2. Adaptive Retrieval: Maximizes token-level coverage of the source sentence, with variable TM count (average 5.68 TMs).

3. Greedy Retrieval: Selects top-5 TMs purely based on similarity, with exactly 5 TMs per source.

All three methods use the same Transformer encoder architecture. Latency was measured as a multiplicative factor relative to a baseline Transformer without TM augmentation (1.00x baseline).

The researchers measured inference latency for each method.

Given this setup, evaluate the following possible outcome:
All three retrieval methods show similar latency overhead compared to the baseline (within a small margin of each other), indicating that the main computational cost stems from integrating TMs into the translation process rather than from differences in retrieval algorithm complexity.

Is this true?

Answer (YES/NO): NO